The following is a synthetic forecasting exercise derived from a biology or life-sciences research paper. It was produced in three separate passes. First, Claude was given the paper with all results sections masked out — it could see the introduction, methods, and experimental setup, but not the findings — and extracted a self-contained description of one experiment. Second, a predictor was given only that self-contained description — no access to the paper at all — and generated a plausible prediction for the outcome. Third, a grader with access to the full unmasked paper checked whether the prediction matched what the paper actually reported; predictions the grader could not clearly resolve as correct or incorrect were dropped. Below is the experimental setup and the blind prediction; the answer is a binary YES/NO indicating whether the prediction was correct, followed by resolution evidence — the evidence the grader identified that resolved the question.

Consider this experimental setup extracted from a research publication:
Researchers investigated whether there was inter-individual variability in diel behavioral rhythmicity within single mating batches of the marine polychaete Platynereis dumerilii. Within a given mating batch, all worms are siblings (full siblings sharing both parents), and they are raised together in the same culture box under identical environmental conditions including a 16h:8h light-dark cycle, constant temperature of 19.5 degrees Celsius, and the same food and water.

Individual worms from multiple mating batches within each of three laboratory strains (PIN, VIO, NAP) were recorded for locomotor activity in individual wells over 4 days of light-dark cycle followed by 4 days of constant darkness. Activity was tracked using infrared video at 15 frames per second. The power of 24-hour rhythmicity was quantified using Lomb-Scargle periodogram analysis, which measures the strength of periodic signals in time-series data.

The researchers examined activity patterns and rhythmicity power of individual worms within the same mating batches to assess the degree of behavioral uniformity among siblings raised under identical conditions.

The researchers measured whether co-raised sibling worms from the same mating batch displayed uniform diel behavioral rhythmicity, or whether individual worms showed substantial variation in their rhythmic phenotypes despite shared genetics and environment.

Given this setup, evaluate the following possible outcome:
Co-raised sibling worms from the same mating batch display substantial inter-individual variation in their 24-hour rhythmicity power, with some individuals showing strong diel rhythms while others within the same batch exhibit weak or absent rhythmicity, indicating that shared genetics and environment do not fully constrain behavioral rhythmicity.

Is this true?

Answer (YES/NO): YES